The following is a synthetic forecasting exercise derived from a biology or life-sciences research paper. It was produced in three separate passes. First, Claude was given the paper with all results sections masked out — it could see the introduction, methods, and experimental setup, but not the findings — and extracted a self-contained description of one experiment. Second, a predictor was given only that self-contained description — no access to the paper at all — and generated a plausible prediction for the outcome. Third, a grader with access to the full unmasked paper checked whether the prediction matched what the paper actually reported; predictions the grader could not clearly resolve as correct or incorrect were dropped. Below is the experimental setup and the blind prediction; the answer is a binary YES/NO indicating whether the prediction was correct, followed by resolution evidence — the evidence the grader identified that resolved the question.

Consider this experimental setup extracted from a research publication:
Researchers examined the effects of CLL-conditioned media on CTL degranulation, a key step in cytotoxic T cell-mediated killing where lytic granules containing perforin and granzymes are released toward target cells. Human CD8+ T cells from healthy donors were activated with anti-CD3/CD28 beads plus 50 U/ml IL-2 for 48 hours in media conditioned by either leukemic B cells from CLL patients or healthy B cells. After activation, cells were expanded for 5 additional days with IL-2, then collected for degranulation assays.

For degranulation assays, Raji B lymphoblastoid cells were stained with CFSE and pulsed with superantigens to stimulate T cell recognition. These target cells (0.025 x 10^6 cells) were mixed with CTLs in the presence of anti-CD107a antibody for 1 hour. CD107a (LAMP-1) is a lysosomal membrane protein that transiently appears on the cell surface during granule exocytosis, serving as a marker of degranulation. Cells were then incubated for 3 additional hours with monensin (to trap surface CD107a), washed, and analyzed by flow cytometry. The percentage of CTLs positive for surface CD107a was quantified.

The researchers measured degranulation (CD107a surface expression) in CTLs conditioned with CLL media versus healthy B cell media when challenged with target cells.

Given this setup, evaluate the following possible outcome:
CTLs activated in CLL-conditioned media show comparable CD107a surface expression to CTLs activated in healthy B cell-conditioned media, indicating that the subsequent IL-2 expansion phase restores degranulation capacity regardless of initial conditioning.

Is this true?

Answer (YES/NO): NO